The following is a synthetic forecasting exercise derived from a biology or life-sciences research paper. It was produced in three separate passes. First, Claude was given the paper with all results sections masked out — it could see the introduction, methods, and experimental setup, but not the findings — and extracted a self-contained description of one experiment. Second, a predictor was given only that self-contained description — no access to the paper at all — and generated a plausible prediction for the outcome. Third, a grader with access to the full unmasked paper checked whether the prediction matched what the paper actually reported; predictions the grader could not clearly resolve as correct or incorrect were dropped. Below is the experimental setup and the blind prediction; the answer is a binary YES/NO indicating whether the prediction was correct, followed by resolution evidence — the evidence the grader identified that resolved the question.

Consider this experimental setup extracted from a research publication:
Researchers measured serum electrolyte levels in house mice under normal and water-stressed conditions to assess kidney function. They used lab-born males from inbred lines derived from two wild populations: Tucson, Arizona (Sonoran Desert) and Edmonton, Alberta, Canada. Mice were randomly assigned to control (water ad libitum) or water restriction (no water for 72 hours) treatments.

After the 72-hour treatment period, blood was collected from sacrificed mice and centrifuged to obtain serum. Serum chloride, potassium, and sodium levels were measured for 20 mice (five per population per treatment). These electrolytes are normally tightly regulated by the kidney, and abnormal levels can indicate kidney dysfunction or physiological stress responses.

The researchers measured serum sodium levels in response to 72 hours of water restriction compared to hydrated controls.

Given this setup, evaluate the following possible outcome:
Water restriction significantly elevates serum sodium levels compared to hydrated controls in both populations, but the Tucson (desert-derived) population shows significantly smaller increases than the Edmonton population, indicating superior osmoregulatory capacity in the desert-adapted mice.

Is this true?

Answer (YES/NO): NO